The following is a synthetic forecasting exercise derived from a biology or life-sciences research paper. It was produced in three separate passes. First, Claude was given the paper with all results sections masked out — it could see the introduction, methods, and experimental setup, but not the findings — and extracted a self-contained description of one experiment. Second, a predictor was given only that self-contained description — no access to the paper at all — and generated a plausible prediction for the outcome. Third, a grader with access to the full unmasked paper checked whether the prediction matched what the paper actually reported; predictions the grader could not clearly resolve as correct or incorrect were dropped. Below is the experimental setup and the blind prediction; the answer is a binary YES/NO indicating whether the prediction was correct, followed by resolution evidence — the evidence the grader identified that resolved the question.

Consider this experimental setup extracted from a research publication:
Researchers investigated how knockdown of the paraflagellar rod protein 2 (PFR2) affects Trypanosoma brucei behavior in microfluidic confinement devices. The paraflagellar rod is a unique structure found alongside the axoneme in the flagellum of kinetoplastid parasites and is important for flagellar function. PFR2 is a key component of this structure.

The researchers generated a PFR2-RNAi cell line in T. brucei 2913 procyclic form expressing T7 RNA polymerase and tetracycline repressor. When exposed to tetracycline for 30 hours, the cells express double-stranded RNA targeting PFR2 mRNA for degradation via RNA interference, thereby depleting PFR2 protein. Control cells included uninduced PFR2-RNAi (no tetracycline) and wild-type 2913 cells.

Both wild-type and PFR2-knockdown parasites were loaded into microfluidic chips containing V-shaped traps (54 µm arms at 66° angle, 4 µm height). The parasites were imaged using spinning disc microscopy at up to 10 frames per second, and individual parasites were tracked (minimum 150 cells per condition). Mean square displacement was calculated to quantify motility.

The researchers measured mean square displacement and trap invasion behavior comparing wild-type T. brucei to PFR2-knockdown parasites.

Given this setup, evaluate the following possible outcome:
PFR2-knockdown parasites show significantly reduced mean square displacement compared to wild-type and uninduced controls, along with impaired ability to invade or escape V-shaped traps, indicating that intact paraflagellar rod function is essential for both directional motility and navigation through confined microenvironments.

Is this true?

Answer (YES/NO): YES